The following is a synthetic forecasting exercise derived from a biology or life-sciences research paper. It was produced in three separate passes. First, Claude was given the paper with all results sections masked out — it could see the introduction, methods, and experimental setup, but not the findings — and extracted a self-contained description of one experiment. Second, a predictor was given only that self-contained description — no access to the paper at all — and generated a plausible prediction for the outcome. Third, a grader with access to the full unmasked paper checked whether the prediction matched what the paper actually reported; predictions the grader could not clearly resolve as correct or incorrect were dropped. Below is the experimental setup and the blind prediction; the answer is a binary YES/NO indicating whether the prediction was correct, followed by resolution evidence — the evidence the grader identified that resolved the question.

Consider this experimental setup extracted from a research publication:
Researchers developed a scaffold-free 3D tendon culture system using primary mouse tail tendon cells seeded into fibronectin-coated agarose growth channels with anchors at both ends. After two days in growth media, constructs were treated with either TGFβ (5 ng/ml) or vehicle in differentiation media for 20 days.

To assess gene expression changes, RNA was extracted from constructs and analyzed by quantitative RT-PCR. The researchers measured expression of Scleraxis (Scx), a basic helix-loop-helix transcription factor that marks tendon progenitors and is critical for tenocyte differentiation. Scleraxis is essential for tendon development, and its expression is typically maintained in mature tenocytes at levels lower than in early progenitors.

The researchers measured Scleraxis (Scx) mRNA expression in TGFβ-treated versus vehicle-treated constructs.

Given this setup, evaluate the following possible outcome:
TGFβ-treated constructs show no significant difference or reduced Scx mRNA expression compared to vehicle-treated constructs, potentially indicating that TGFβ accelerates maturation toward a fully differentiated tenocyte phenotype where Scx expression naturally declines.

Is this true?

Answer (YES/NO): NO